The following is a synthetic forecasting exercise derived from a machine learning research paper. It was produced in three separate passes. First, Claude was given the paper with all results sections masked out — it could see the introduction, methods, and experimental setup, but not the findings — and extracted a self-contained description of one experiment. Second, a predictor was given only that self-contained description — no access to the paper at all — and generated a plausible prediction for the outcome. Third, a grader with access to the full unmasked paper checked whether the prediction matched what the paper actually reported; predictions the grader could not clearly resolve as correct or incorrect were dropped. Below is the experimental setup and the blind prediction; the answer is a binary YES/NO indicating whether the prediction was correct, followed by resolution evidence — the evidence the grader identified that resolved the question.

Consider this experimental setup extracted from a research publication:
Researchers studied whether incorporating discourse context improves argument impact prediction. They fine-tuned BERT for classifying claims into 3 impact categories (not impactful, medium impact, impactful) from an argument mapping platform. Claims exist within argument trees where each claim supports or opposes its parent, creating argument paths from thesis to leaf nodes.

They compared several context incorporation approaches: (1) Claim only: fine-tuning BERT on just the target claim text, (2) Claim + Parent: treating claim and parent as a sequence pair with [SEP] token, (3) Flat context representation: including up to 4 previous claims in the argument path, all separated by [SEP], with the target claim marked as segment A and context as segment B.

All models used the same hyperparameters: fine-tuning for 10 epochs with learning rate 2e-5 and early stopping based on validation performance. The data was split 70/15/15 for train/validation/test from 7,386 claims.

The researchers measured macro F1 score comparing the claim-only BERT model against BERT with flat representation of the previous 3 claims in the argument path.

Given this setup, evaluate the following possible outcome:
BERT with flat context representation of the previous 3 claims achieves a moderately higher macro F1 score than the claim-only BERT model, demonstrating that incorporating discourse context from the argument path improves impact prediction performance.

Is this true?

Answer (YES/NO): YES